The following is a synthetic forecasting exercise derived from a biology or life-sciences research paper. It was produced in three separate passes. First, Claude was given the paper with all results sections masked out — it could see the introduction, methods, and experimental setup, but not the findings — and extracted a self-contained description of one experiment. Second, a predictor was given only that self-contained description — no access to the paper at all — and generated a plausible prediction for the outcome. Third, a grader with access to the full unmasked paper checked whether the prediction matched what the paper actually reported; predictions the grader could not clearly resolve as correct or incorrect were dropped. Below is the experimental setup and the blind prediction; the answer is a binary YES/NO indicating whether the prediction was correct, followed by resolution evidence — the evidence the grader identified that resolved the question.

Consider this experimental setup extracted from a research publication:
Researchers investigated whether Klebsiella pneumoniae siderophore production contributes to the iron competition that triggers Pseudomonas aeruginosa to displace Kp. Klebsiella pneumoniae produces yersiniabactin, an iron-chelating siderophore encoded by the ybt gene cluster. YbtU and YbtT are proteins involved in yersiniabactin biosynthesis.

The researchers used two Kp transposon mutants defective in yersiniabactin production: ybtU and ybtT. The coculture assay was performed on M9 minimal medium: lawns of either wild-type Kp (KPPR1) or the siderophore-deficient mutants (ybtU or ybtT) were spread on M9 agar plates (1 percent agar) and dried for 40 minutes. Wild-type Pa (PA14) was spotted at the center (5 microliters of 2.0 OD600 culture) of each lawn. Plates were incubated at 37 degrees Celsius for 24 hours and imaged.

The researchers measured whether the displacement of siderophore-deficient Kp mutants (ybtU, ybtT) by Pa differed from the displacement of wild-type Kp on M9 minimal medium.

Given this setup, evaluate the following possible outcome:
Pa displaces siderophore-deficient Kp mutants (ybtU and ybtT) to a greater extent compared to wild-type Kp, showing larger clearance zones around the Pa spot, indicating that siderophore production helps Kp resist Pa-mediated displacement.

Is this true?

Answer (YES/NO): NO